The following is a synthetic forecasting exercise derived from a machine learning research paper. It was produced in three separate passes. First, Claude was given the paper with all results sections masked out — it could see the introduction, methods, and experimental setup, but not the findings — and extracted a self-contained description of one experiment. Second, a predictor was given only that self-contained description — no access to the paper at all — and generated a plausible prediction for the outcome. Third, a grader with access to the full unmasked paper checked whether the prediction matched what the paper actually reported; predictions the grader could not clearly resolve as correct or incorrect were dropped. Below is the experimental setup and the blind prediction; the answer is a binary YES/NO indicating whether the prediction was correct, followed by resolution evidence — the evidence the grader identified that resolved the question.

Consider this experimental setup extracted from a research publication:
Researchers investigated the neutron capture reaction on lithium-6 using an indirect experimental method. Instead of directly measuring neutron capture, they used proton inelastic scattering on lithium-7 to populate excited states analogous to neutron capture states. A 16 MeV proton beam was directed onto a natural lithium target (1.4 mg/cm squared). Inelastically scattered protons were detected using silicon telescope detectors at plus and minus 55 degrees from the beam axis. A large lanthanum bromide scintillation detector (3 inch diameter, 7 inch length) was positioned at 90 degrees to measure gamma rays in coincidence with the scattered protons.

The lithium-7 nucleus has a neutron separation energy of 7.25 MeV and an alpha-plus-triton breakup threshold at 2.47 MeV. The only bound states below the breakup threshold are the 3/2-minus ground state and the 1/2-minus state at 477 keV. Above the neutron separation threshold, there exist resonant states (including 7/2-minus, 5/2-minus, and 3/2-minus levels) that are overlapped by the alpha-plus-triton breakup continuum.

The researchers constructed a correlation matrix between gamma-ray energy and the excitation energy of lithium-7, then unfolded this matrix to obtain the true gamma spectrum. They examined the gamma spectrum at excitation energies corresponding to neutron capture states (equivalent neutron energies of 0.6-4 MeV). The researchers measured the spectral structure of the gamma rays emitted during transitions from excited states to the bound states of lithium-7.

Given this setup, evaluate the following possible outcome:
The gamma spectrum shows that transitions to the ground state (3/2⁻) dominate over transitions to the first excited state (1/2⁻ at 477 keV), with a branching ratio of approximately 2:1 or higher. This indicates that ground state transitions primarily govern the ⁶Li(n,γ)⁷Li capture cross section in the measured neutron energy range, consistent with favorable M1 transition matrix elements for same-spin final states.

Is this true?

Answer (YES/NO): NO